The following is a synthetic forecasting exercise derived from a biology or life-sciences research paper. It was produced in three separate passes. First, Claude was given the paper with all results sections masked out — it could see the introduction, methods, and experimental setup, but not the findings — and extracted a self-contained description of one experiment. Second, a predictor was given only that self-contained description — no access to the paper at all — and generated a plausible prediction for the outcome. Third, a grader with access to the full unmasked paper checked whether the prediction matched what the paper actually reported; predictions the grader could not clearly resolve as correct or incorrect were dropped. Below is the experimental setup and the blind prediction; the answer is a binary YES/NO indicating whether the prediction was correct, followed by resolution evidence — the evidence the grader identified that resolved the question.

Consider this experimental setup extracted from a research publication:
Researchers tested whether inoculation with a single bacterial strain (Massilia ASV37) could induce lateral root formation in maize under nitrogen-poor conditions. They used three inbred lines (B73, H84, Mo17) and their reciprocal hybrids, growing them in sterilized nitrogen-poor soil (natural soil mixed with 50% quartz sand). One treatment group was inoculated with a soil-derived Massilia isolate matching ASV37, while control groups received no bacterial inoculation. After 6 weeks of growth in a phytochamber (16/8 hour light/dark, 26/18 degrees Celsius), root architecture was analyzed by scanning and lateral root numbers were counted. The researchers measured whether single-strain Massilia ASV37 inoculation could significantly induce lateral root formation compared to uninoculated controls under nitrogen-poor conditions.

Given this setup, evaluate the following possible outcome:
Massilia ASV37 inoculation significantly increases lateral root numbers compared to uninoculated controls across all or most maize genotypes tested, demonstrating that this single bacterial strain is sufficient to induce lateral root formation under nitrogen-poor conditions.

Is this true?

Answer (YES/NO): YES